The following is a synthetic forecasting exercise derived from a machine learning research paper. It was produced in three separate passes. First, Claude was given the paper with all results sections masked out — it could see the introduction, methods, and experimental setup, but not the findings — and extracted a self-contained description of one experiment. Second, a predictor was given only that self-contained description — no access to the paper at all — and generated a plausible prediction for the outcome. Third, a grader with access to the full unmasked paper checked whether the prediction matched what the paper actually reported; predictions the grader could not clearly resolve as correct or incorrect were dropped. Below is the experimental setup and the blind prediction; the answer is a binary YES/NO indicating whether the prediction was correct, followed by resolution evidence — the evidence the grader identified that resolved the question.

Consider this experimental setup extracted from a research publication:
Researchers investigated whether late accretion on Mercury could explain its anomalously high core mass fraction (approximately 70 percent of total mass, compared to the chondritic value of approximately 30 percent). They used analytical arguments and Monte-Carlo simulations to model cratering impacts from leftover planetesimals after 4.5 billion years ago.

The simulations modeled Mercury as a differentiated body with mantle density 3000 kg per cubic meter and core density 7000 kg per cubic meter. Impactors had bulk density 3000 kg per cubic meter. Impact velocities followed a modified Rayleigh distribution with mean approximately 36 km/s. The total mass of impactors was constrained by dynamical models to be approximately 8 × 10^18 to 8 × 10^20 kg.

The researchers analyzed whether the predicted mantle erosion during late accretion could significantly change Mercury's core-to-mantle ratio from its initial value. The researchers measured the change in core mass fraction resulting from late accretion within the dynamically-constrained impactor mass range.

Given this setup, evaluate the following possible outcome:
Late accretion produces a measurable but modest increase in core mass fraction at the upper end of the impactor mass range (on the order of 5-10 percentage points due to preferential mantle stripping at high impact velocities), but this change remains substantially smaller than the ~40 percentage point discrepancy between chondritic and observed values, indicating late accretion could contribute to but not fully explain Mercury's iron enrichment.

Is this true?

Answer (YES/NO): NO